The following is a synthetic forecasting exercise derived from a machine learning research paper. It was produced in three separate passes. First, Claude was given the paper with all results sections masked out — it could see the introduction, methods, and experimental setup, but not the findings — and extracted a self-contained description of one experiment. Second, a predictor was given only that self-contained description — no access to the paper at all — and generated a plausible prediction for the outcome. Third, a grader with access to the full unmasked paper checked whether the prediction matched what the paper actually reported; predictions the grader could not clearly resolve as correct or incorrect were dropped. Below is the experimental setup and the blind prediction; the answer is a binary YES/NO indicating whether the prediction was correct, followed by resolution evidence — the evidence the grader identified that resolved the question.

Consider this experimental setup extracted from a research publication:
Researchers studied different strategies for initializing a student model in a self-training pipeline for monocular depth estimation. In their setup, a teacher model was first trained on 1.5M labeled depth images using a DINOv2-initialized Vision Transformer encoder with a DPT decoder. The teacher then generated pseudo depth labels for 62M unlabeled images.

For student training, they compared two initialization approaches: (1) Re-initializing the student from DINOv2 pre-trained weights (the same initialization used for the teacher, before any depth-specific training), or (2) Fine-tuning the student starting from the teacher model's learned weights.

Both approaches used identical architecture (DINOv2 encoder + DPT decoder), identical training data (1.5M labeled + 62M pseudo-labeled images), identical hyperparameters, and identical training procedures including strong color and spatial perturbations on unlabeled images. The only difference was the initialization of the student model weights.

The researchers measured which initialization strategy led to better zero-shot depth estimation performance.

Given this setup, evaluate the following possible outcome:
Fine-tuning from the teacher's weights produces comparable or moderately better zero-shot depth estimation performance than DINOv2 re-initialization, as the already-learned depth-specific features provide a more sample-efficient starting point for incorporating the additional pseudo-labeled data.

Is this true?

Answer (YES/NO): NO